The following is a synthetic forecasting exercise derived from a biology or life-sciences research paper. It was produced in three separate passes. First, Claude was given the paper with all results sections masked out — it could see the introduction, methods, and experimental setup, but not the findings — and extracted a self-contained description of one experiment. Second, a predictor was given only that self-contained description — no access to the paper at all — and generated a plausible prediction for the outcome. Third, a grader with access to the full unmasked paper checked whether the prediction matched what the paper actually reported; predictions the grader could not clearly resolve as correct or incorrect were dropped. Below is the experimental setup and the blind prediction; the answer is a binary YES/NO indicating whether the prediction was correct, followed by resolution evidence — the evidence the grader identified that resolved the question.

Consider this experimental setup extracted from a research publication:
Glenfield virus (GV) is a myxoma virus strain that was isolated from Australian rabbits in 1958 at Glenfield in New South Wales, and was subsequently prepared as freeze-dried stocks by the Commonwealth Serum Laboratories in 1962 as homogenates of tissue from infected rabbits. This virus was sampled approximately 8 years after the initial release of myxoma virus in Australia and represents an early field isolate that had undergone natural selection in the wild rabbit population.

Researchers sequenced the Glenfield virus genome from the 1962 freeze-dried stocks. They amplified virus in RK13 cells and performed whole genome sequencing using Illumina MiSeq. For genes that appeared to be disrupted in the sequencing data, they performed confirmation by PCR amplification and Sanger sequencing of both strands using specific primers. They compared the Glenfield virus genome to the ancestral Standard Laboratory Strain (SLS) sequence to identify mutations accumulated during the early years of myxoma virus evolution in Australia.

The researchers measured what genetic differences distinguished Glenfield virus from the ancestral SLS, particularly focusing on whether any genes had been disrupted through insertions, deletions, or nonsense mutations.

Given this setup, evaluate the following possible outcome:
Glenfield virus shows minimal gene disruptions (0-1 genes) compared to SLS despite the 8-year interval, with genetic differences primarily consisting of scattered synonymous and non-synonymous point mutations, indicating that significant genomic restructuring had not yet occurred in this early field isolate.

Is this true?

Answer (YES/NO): NO